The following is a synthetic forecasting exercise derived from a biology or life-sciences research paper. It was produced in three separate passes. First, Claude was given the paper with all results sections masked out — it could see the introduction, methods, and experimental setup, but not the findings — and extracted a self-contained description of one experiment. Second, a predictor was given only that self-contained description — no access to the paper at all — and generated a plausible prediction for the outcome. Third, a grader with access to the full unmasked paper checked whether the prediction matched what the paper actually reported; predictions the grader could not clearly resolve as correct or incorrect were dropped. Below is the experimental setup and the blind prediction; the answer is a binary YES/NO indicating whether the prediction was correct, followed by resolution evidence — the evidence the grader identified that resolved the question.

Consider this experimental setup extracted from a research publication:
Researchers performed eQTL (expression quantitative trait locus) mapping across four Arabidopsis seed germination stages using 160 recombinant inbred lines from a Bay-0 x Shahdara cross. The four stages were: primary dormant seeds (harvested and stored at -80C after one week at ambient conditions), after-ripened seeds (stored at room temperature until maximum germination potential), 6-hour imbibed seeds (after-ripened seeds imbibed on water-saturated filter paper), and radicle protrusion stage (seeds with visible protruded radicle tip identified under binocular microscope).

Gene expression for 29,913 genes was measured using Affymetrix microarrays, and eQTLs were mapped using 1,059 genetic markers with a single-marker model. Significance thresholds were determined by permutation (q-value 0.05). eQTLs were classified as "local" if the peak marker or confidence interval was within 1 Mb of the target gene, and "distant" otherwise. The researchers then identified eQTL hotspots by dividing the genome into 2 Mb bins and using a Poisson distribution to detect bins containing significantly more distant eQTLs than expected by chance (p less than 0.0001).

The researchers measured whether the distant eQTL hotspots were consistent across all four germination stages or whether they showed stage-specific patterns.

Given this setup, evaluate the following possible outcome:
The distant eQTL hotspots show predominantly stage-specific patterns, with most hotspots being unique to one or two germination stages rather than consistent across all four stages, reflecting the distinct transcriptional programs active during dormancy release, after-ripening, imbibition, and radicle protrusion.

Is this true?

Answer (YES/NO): YES